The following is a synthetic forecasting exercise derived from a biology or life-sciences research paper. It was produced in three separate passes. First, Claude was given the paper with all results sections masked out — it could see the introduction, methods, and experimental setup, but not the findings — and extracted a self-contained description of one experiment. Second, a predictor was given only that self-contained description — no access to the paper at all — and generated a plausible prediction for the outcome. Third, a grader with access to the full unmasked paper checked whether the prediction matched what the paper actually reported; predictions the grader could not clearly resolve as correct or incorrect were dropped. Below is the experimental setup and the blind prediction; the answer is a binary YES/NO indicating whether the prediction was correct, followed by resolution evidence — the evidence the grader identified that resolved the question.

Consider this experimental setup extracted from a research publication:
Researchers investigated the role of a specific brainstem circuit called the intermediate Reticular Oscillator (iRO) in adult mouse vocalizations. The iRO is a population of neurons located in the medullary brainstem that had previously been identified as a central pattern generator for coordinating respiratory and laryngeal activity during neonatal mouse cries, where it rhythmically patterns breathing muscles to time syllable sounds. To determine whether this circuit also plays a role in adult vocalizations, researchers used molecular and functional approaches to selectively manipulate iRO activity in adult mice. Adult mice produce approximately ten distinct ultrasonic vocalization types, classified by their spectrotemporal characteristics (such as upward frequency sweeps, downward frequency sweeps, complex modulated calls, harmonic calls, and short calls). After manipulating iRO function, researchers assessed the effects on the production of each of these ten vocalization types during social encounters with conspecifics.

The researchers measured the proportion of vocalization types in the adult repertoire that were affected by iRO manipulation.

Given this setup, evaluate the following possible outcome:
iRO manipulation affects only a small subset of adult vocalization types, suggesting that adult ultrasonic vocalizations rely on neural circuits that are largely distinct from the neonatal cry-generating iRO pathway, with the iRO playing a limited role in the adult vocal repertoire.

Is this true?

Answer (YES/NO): NO